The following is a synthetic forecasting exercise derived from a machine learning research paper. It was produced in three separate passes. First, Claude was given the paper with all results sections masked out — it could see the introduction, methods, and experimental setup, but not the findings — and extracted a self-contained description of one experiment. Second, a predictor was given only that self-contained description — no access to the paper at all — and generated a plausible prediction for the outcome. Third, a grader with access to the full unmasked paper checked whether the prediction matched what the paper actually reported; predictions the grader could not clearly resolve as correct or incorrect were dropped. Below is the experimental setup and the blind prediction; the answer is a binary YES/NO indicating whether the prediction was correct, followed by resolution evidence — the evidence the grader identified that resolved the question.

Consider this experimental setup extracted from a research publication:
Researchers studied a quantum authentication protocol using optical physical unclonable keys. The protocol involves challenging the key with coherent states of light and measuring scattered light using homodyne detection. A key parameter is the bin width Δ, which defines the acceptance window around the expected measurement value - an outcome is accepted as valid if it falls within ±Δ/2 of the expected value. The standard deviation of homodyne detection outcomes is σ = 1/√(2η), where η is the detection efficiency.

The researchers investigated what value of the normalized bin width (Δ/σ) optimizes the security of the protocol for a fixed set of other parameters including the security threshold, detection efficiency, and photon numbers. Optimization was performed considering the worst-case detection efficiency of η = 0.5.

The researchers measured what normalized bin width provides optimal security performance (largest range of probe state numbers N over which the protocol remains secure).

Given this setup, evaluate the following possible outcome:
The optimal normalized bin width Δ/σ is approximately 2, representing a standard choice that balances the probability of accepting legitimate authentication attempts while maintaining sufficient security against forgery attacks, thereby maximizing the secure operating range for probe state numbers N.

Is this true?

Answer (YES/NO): YES